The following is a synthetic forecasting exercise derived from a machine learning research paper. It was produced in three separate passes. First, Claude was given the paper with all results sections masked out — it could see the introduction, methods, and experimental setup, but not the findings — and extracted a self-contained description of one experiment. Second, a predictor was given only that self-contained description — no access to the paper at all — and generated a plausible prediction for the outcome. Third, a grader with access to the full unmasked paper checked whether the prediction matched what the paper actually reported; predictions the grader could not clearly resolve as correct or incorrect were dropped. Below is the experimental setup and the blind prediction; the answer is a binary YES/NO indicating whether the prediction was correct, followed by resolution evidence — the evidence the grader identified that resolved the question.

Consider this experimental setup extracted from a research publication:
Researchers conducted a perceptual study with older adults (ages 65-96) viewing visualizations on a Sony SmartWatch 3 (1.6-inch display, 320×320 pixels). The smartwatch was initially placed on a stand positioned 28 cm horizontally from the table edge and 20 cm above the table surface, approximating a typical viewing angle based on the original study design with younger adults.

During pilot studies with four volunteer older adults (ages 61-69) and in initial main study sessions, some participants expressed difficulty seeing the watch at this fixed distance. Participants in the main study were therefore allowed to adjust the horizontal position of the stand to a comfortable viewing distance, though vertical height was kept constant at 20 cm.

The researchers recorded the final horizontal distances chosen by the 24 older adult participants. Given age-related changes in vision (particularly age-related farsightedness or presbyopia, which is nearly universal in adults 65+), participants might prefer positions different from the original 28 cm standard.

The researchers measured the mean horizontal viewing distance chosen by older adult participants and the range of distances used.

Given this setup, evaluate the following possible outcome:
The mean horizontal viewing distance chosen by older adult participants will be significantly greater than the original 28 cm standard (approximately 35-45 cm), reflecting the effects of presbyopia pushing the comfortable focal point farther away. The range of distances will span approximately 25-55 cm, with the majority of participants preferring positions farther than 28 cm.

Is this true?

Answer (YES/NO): NO